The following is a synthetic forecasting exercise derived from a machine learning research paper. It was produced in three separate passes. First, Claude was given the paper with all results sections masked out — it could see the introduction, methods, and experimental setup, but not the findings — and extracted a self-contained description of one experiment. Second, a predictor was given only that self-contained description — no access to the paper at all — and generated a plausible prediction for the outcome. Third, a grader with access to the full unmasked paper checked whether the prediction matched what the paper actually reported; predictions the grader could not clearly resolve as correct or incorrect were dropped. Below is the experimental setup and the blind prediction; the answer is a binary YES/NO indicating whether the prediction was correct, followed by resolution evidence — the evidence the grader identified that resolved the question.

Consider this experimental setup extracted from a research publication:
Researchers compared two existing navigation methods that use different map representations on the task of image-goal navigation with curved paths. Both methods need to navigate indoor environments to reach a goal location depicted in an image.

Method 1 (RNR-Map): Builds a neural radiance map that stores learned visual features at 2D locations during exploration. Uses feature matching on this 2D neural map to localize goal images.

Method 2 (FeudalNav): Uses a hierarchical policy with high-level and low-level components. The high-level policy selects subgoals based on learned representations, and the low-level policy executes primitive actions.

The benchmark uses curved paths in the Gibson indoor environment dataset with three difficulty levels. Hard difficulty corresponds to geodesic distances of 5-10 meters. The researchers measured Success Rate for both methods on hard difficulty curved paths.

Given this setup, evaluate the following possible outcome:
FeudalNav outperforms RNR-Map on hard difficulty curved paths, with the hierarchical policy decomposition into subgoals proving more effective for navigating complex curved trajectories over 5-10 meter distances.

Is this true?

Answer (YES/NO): NO